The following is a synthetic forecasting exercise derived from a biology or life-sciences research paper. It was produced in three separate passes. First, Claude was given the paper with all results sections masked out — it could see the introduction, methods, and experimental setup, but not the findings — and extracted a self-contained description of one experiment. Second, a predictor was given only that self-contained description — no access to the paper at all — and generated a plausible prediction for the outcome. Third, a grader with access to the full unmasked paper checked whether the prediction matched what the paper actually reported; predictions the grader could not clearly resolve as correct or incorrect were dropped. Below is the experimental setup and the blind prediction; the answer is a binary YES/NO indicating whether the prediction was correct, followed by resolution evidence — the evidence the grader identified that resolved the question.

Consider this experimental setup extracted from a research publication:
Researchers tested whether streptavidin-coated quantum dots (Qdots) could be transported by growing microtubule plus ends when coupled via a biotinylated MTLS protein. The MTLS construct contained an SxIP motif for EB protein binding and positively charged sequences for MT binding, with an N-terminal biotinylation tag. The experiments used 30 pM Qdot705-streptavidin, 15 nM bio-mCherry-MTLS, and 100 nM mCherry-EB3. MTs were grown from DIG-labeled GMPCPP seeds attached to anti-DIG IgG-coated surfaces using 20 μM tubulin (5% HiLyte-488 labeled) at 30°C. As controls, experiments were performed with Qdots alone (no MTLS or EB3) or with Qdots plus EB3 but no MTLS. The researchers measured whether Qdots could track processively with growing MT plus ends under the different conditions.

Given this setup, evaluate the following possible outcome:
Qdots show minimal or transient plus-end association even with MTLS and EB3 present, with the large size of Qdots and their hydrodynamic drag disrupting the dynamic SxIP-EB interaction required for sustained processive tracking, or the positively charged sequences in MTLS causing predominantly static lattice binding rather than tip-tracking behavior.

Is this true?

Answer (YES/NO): NO